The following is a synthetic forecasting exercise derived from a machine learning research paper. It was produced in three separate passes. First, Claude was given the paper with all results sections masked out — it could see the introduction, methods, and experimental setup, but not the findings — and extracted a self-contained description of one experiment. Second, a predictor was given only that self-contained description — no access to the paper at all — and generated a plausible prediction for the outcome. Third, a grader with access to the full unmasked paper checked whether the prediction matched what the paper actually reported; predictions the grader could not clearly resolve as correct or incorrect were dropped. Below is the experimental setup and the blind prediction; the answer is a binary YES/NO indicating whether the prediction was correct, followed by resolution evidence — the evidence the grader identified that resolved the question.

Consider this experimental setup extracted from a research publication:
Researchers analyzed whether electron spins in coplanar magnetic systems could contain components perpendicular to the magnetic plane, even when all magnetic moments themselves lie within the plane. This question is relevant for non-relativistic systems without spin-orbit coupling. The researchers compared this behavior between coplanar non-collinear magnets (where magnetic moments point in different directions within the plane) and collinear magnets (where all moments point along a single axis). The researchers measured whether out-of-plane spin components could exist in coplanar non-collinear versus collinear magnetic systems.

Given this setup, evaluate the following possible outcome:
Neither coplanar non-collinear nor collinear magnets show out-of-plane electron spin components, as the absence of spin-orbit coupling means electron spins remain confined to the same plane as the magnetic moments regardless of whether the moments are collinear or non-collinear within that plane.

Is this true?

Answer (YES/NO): NO